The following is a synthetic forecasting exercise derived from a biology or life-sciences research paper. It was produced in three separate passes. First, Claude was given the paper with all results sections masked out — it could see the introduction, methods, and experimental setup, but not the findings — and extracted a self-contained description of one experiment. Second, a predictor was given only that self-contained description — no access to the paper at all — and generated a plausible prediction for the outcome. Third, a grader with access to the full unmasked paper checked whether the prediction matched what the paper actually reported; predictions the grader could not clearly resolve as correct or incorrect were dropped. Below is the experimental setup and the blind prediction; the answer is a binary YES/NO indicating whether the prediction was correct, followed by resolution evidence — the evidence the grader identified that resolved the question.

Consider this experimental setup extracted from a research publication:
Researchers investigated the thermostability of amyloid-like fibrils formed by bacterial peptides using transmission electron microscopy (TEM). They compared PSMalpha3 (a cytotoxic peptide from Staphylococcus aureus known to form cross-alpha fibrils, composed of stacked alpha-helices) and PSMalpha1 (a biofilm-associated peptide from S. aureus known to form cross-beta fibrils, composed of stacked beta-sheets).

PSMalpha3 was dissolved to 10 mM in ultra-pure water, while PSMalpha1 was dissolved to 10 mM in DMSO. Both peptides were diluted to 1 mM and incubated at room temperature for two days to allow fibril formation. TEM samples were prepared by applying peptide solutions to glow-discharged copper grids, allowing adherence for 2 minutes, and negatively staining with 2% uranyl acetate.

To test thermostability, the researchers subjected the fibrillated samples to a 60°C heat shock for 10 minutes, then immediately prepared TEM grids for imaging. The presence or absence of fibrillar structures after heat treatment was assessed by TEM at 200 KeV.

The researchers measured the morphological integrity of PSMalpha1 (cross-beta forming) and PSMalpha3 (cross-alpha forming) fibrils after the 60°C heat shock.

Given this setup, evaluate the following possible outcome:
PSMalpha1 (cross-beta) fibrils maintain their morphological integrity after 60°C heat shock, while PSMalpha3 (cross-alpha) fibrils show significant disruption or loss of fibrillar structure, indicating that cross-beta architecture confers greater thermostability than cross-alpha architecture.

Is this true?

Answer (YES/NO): YES